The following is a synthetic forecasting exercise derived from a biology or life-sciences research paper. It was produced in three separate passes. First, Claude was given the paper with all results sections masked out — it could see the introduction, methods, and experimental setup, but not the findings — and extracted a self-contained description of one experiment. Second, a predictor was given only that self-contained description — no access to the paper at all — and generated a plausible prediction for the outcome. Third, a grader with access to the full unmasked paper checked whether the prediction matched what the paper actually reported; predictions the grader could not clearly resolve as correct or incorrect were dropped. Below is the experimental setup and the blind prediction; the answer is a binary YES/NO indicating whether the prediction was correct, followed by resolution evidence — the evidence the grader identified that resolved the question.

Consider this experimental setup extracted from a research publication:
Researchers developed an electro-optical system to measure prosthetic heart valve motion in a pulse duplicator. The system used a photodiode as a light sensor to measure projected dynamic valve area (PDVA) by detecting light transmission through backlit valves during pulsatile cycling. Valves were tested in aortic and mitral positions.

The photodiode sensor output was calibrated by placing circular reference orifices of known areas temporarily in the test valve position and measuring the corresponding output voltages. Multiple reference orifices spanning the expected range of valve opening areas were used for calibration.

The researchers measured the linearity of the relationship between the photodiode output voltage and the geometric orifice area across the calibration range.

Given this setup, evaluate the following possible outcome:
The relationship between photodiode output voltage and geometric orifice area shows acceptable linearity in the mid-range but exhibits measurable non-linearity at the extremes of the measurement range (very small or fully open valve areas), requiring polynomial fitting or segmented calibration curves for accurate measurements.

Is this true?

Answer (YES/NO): NO